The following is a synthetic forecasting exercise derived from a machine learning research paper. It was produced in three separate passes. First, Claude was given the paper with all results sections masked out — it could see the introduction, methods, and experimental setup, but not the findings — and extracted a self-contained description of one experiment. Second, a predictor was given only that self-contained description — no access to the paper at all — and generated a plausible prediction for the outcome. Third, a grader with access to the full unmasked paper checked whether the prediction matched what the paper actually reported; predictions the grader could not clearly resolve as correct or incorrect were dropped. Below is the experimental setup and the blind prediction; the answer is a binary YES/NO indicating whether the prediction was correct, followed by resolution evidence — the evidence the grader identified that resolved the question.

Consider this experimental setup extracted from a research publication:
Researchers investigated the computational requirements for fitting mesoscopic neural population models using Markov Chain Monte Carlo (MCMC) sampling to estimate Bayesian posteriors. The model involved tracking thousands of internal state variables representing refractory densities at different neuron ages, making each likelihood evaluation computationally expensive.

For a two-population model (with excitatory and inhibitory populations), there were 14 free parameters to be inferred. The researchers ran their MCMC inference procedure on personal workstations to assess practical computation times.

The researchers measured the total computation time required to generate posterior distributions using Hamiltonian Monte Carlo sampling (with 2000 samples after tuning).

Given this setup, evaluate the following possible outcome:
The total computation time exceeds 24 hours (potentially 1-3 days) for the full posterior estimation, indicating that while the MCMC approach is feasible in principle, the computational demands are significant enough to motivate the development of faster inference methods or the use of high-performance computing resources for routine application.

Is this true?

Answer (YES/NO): NO